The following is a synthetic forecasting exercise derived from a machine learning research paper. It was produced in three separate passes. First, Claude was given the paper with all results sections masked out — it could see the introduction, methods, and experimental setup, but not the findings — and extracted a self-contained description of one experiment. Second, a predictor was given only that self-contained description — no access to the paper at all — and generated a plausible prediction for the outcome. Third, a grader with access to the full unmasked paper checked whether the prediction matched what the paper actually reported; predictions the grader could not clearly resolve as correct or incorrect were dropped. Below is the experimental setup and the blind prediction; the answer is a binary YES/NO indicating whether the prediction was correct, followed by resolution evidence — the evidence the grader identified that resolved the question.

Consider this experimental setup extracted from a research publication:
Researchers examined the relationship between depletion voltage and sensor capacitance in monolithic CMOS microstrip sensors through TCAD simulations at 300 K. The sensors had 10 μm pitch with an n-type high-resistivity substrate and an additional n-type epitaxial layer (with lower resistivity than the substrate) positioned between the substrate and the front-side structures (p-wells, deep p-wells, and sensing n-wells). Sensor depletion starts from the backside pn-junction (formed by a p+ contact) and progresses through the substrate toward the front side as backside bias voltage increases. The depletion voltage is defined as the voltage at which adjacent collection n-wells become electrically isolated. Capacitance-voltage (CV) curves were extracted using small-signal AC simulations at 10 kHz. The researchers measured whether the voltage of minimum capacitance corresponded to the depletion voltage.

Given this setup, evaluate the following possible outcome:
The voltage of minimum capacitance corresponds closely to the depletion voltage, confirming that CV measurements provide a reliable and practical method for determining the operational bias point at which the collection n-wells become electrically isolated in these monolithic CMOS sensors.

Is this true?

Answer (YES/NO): NO